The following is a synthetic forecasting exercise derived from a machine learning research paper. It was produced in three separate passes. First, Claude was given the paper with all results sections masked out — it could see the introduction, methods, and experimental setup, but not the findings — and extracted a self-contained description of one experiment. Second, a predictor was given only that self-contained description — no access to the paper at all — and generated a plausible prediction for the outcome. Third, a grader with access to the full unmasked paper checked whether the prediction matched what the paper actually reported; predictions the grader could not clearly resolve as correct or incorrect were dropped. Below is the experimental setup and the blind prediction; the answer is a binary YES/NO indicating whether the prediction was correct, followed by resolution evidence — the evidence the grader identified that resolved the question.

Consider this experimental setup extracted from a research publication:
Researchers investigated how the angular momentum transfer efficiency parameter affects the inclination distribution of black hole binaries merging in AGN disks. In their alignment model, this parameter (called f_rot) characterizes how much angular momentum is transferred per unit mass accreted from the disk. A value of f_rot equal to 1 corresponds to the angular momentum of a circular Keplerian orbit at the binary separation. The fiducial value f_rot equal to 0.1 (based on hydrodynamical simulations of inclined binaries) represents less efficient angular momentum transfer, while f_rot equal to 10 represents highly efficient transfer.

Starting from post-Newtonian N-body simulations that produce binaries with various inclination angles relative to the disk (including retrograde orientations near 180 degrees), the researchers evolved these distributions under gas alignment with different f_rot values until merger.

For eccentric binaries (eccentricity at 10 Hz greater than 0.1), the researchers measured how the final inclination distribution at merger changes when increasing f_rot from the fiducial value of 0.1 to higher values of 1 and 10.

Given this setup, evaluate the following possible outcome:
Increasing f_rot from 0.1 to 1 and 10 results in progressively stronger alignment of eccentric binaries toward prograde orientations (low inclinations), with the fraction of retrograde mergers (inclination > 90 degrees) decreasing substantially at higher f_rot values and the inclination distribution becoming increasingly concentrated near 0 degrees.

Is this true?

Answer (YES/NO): YES